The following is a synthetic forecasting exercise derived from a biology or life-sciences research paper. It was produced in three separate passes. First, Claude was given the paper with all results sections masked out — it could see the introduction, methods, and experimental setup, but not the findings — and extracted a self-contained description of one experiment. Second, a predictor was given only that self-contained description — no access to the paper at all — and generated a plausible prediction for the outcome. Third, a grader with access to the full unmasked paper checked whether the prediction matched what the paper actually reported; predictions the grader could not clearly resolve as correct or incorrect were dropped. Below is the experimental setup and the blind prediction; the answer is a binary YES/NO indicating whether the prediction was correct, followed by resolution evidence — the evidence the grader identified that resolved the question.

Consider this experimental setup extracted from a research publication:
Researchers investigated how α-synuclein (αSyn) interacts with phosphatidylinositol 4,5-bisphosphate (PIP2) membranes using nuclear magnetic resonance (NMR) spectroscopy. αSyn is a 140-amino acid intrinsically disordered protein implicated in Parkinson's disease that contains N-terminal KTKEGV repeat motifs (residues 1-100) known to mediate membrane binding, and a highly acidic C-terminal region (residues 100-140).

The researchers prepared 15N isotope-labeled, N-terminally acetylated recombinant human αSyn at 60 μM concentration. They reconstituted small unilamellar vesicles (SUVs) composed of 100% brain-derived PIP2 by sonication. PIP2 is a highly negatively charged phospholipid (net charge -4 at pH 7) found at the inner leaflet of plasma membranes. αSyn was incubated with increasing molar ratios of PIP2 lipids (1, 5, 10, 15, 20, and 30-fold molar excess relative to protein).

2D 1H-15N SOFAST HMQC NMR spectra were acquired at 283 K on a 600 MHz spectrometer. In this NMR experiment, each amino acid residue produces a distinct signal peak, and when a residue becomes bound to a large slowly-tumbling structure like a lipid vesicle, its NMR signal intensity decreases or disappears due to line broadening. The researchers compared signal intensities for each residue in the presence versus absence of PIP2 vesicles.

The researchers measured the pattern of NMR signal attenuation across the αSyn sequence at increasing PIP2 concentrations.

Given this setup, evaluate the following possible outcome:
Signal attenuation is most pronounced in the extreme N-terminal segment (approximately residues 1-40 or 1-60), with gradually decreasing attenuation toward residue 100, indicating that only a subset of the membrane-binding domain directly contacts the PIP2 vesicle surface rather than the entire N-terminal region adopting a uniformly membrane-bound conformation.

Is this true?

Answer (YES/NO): NO